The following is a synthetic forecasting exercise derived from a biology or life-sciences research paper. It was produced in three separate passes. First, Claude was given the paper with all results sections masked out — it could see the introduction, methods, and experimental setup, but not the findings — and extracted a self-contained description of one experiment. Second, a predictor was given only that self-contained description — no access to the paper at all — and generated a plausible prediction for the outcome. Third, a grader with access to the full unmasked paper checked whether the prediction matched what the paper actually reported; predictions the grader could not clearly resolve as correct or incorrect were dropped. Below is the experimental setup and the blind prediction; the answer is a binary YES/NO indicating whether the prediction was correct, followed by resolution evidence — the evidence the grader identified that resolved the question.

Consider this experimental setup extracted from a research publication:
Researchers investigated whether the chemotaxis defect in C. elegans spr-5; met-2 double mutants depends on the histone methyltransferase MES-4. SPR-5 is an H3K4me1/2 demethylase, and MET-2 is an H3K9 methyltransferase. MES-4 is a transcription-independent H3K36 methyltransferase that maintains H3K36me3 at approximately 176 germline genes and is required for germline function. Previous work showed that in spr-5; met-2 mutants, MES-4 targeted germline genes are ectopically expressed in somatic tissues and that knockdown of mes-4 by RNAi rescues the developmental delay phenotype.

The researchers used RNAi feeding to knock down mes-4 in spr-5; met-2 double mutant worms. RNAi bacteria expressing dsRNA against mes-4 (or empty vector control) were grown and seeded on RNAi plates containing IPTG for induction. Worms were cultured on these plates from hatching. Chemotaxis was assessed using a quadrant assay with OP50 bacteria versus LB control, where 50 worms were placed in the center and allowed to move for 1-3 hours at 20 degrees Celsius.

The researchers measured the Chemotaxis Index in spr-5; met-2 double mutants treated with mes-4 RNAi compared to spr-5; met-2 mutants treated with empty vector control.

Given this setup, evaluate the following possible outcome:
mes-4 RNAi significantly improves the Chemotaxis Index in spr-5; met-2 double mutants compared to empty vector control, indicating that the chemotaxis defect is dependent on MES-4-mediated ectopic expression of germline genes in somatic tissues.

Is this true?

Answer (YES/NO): YES